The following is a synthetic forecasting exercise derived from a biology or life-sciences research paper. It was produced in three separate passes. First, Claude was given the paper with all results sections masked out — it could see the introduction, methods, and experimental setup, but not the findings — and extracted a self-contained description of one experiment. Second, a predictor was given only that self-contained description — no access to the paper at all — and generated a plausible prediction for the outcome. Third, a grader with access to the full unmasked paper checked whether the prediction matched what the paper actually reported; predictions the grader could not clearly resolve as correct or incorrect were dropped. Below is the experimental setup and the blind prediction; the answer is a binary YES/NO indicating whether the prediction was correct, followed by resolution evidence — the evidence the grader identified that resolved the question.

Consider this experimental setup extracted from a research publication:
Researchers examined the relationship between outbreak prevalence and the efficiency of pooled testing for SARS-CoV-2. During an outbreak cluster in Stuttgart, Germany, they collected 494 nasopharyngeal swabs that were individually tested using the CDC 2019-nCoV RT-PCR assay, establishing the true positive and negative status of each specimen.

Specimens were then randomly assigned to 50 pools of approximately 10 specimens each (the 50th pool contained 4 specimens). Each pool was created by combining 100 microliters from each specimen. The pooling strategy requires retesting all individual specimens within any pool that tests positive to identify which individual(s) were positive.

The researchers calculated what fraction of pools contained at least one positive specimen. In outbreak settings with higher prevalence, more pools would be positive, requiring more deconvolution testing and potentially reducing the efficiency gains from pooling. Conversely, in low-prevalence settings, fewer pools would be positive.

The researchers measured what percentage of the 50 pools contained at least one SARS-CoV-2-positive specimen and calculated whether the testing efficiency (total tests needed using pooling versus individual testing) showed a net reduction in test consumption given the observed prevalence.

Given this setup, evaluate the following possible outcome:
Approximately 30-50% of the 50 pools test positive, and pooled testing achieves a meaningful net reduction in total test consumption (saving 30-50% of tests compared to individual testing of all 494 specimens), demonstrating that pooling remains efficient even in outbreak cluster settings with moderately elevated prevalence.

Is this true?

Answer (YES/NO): NO